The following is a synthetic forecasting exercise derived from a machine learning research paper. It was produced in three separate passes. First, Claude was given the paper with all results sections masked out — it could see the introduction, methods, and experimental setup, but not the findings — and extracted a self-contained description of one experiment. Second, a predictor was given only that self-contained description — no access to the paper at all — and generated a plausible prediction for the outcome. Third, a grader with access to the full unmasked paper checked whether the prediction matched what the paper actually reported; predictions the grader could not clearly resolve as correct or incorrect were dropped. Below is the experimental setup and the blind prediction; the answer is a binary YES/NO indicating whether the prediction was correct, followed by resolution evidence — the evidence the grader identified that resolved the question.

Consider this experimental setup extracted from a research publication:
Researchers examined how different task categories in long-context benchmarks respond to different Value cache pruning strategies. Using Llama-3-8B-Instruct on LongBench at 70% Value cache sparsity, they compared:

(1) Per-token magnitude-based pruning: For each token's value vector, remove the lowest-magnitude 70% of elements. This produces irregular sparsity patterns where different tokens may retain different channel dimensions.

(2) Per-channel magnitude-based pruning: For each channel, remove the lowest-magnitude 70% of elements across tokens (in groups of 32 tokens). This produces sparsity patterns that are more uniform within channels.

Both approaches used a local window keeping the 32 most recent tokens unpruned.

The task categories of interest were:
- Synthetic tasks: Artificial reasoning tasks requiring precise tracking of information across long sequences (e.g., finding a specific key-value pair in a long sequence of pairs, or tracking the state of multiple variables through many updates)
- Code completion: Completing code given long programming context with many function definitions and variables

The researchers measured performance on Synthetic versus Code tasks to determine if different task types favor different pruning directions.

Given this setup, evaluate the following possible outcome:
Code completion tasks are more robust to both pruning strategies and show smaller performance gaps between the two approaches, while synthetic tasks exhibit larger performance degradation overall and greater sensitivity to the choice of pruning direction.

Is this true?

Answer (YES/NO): NO